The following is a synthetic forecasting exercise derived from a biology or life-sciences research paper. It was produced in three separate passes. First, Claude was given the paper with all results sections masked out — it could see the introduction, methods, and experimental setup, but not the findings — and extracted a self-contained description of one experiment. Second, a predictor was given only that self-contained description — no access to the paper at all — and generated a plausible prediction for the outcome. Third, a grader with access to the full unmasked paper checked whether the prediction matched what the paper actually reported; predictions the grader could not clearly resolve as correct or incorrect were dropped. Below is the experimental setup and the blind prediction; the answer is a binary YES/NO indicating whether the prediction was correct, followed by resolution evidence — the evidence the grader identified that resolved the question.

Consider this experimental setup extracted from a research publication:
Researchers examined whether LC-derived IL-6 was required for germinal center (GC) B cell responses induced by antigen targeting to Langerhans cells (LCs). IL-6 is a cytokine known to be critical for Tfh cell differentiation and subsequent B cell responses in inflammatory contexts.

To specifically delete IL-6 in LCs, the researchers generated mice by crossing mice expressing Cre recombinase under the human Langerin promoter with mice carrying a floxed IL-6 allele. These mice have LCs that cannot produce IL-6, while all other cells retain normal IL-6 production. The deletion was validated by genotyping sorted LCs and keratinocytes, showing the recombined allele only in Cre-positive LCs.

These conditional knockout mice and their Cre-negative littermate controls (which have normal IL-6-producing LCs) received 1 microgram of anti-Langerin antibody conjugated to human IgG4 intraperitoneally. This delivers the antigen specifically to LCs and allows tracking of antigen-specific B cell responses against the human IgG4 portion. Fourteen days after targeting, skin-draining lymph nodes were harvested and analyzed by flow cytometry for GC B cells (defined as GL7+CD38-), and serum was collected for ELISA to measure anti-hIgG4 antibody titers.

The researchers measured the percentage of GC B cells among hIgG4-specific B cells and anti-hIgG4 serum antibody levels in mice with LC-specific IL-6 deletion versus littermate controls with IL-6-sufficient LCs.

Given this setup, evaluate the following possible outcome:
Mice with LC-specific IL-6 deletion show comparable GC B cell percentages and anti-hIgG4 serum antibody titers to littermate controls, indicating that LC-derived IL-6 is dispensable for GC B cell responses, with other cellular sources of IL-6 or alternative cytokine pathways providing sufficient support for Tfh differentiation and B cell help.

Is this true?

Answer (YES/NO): YES